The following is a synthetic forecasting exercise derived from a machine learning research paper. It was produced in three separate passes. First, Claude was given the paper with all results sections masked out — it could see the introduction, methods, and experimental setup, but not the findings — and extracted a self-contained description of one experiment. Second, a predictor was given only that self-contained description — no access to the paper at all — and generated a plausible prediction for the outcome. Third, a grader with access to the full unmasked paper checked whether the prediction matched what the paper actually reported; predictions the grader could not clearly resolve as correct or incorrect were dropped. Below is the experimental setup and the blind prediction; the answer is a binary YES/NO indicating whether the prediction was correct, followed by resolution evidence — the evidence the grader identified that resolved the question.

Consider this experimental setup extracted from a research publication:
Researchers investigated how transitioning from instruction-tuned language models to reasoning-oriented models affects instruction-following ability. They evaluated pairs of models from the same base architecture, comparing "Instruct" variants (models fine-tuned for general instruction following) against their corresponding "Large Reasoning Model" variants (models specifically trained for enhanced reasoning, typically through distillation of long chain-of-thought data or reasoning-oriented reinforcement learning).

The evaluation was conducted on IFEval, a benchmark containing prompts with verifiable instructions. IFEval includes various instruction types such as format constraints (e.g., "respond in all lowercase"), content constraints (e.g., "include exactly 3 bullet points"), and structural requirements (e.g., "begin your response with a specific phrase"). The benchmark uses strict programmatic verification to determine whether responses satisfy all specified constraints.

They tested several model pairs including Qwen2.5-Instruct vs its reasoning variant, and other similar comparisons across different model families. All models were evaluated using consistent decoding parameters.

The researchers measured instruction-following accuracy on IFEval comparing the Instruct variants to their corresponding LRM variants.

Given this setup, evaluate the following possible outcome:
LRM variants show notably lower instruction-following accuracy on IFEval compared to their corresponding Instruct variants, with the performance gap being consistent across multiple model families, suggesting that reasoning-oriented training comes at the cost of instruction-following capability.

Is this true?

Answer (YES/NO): YES